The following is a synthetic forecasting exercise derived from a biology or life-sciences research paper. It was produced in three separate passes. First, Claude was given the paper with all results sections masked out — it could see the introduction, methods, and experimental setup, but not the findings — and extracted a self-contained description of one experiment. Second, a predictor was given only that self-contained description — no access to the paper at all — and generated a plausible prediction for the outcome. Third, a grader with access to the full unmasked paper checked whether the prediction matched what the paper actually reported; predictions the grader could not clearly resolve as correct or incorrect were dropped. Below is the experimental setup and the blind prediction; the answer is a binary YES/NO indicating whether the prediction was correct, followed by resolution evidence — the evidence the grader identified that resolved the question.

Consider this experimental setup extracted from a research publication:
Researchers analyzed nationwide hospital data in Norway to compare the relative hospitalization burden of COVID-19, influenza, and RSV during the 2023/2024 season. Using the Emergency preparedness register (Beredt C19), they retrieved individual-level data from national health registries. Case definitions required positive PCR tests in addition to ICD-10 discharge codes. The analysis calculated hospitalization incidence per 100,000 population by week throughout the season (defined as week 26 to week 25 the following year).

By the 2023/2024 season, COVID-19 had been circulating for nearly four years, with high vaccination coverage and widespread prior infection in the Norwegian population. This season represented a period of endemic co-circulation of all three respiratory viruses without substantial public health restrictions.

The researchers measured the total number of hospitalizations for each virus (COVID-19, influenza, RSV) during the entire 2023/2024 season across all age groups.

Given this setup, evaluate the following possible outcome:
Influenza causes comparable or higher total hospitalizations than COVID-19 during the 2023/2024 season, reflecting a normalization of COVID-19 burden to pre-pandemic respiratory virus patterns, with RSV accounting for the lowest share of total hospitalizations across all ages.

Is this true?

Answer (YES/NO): NO